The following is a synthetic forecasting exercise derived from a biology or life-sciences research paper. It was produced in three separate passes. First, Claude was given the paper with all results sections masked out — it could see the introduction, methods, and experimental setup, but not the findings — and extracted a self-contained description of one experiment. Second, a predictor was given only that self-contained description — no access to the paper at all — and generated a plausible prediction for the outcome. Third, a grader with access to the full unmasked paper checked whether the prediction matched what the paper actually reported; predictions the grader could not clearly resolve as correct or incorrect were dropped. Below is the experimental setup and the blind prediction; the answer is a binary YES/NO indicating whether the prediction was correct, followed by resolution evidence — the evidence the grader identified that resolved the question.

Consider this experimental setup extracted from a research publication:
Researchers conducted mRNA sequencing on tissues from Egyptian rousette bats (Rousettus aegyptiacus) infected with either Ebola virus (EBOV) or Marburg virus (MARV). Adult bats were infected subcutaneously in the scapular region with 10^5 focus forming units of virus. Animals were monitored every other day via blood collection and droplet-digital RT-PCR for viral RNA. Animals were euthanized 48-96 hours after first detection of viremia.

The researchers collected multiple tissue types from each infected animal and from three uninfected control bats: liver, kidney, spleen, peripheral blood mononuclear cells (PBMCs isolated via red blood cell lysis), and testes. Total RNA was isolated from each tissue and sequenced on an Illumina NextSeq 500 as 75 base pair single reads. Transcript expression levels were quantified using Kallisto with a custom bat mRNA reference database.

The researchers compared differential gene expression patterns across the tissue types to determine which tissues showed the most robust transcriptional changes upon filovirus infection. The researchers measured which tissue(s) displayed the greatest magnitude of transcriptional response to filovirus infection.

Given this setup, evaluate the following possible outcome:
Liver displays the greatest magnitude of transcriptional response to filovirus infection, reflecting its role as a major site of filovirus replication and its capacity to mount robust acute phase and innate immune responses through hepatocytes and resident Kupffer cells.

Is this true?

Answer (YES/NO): YES